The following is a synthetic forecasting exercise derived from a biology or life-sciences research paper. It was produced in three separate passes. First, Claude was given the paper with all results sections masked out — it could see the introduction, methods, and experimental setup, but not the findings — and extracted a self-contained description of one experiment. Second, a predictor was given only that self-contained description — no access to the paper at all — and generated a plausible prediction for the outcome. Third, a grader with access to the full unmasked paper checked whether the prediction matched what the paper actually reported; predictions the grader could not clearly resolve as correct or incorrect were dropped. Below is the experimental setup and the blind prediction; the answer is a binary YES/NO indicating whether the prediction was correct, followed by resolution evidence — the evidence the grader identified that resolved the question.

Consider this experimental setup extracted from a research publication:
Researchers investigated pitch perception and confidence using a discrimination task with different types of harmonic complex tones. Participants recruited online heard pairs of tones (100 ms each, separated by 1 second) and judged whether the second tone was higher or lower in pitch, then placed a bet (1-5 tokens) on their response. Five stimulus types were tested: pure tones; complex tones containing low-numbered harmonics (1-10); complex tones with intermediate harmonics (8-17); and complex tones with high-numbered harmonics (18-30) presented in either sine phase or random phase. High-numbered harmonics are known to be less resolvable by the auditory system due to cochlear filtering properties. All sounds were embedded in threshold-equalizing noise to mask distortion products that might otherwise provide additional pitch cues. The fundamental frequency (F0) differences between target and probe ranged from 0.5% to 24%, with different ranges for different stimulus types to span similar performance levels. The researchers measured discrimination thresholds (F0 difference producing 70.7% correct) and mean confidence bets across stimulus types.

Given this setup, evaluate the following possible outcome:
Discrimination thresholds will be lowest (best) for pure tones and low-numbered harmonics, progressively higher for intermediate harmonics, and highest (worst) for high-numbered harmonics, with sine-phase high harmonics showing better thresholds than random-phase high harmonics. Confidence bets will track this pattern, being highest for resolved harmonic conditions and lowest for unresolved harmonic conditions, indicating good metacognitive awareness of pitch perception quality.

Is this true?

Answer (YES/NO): NO